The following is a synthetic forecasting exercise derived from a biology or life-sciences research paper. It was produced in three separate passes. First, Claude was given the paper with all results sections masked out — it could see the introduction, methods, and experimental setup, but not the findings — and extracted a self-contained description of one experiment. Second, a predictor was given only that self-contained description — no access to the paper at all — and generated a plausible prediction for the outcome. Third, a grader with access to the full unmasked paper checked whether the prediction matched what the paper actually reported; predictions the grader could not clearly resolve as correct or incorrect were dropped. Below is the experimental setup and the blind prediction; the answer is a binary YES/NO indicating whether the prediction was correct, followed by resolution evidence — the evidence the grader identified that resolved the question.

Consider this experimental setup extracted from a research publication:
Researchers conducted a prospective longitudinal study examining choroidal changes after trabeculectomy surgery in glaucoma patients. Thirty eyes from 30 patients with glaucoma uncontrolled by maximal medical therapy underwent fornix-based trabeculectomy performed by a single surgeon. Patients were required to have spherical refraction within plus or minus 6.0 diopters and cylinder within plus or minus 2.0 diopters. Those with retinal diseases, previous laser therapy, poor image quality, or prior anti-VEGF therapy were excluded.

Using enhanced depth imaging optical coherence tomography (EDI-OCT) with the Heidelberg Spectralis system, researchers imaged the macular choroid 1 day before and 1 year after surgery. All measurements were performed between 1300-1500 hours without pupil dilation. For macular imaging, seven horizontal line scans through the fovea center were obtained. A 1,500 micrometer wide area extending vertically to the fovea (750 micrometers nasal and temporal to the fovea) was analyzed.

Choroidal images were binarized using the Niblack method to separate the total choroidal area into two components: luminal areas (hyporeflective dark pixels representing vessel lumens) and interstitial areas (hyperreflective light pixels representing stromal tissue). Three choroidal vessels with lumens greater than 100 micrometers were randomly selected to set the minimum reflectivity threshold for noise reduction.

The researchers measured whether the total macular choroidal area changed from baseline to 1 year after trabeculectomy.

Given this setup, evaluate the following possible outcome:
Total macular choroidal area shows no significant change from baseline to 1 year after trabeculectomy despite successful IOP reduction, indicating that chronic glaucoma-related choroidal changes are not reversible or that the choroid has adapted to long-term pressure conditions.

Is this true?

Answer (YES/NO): NO